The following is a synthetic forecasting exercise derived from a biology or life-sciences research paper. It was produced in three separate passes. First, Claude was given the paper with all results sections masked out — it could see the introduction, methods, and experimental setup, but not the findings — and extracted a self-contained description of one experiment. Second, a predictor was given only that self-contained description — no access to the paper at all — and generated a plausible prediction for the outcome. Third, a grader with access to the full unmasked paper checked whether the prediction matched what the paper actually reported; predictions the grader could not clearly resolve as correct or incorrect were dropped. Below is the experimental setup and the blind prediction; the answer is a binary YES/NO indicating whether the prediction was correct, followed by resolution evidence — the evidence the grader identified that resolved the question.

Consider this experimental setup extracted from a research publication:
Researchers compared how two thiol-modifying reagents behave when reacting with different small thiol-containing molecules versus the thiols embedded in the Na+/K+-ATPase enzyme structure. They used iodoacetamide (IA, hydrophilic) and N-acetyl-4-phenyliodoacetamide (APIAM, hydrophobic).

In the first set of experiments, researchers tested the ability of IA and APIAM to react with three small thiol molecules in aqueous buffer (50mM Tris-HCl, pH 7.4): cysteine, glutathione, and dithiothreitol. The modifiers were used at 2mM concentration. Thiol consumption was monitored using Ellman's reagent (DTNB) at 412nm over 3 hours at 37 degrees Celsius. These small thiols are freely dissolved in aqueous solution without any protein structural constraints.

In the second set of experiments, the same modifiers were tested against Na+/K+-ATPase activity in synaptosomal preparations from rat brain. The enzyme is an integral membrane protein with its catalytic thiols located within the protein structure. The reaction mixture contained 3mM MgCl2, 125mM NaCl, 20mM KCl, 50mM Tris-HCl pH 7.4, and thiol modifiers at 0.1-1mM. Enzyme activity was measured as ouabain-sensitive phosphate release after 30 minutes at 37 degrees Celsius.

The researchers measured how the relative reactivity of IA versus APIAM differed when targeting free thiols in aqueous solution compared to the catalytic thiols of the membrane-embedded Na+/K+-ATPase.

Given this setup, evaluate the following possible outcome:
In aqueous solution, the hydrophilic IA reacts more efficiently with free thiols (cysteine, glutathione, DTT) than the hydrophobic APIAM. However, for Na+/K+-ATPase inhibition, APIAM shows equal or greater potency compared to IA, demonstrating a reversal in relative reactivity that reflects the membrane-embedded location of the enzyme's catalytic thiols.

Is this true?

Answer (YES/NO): NO